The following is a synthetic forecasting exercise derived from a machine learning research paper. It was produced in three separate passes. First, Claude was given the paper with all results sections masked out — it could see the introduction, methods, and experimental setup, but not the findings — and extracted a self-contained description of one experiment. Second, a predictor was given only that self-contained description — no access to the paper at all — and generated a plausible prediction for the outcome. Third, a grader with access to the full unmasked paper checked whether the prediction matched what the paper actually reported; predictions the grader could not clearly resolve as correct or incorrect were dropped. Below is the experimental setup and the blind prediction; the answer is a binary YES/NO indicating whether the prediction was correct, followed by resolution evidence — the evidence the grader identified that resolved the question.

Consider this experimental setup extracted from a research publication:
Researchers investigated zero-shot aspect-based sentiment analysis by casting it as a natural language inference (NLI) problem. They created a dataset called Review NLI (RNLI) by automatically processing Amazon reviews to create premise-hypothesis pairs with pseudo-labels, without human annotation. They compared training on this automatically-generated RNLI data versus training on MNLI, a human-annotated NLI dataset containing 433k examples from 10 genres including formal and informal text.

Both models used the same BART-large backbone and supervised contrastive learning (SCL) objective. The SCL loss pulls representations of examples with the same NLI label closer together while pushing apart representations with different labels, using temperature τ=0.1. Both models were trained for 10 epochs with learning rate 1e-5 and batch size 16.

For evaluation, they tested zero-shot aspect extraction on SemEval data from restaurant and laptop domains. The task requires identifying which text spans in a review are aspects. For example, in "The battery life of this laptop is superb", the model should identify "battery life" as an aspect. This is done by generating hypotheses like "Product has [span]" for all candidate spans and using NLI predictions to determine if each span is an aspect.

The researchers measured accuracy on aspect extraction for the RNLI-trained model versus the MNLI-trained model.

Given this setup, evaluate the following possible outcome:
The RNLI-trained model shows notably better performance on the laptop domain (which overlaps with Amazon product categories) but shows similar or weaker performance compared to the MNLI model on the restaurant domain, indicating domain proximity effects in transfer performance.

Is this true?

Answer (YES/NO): NO